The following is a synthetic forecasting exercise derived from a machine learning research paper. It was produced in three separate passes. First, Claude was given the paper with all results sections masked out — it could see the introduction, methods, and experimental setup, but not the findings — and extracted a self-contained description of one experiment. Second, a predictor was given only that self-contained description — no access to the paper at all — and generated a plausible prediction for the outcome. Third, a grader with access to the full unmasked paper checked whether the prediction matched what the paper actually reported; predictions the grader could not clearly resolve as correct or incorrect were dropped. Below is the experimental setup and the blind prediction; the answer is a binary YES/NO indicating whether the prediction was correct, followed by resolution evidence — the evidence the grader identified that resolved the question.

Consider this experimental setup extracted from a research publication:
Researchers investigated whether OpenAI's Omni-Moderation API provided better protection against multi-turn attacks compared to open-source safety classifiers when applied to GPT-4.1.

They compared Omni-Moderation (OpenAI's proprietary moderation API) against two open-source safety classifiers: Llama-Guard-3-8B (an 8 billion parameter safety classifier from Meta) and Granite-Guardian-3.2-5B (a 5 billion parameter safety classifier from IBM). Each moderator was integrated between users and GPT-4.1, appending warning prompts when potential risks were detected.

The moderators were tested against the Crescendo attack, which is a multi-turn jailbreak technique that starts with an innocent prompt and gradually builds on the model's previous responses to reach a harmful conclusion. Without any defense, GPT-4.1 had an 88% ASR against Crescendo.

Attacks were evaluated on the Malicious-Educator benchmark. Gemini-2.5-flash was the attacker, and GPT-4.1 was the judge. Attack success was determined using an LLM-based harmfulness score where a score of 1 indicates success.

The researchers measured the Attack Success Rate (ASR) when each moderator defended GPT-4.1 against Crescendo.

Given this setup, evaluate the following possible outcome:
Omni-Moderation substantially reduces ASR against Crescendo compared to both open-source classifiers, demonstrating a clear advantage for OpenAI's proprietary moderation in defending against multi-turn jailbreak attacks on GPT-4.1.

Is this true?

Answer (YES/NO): NO